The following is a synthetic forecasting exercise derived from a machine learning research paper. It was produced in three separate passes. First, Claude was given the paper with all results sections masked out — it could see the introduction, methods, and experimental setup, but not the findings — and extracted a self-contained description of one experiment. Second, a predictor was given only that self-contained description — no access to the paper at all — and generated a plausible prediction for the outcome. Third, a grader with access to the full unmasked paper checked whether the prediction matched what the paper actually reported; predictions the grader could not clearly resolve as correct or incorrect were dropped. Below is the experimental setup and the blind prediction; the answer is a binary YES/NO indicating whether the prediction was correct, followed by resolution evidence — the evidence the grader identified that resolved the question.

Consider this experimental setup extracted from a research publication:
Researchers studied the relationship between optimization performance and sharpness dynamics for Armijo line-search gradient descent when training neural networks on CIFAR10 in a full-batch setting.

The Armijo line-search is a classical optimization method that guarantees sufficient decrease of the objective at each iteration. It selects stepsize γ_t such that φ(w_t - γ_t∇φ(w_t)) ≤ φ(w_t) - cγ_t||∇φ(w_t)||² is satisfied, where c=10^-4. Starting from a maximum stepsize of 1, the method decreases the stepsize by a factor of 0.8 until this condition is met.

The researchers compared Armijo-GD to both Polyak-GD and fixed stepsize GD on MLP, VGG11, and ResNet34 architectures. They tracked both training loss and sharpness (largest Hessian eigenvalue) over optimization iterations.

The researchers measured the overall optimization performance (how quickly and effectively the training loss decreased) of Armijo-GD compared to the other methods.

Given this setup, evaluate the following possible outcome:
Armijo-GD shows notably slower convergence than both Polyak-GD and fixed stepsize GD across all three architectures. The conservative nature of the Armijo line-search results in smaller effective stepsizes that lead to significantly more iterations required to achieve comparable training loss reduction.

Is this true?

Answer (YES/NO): YES